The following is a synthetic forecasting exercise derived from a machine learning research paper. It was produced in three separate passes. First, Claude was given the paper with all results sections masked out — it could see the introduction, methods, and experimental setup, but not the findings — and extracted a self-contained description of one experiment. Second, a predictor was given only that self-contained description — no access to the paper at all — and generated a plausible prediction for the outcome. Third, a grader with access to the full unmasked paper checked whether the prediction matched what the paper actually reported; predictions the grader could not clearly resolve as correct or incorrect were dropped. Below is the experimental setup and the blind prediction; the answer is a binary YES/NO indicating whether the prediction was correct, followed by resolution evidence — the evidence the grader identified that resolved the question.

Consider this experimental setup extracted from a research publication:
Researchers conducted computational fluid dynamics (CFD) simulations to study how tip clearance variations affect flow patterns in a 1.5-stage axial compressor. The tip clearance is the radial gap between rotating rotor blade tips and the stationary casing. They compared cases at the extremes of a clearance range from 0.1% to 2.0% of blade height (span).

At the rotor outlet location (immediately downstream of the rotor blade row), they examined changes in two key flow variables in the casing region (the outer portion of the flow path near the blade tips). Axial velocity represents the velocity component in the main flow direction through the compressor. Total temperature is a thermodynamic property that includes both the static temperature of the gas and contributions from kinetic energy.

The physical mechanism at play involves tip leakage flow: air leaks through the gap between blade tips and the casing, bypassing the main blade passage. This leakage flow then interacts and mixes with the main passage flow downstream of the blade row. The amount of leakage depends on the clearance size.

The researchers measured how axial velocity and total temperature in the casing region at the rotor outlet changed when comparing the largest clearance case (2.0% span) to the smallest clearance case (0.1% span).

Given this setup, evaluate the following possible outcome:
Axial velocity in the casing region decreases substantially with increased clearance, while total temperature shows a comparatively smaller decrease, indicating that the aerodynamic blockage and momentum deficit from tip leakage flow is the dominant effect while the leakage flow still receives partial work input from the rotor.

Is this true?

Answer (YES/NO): NO